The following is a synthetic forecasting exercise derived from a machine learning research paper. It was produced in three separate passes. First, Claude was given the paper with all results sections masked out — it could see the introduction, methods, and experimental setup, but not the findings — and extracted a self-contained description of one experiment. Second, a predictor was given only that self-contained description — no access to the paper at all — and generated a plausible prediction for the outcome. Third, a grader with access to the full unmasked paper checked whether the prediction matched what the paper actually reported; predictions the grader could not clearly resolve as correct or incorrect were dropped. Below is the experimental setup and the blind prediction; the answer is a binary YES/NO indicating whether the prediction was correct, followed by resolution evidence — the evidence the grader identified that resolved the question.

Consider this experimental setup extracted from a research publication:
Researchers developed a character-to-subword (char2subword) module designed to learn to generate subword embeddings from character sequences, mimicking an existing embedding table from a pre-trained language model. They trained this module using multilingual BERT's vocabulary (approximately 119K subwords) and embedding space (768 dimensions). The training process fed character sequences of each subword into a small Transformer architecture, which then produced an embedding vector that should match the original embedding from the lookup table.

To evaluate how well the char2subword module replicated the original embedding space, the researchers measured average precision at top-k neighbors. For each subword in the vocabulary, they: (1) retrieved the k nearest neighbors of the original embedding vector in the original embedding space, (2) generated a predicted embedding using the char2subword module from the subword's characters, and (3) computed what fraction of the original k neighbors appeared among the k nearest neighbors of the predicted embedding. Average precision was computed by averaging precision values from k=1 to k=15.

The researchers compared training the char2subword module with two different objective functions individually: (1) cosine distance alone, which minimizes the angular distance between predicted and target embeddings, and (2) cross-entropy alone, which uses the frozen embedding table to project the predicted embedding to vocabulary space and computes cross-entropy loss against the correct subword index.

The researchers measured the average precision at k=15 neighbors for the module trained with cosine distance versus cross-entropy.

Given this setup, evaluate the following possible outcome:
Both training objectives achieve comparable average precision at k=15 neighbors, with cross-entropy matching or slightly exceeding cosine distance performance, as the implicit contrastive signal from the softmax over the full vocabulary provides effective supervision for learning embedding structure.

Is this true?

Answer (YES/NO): NO